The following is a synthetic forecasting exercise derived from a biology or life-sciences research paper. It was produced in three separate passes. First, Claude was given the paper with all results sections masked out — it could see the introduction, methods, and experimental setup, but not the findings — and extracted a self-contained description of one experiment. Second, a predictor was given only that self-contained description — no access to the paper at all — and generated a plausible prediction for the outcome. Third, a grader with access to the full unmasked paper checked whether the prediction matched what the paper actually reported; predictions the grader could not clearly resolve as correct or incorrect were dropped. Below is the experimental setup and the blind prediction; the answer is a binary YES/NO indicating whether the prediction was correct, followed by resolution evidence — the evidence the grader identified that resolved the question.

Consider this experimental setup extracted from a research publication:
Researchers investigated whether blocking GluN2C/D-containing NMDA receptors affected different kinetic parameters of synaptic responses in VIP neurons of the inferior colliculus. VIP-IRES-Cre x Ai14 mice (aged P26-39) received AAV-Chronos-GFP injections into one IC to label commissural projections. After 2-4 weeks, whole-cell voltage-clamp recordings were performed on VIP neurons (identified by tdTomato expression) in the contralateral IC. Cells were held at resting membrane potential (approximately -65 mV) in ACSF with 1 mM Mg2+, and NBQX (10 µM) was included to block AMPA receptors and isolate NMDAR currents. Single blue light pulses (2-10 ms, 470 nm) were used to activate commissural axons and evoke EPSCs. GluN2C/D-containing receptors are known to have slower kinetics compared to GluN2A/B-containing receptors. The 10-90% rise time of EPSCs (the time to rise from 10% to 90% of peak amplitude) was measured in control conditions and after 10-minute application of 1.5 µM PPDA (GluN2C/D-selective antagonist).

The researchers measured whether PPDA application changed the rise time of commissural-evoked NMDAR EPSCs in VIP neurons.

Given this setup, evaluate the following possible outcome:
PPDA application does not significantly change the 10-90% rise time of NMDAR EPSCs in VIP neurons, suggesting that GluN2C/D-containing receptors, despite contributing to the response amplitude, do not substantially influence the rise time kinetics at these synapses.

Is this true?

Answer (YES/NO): NO